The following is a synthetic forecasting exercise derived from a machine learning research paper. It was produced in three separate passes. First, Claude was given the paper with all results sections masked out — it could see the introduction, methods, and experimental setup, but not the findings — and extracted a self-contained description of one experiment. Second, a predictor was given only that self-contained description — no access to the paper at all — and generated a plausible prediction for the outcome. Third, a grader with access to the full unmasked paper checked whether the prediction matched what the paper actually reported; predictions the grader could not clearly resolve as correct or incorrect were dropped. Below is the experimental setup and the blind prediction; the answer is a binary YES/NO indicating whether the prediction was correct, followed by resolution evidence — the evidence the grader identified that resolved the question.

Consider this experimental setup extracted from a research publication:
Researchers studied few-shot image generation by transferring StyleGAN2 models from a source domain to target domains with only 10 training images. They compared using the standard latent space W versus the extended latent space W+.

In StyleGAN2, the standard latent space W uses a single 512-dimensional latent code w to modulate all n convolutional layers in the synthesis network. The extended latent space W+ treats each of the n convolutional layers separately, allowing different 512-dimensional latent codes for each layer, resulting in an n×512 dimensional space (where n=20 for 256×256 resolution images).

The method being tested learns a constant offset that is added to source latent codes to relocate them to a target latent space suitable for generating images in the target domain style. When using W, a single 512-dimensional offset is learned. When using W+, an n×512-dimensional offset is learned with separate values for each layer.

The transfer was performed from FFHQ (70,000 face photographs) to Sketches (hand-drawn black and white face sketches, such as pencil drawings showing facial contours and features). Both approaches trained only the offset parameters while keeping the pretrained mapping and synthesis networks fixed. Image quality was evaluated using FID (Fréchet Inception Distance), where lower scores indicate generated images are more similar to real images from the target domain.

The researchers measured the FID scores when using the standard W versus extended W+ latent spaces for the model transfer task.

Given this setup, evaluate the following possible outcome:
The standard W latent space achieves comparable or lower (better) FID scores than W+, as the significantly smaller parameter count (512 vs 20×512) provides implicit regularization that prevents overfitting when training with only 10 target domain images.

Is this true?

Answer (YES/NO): NO